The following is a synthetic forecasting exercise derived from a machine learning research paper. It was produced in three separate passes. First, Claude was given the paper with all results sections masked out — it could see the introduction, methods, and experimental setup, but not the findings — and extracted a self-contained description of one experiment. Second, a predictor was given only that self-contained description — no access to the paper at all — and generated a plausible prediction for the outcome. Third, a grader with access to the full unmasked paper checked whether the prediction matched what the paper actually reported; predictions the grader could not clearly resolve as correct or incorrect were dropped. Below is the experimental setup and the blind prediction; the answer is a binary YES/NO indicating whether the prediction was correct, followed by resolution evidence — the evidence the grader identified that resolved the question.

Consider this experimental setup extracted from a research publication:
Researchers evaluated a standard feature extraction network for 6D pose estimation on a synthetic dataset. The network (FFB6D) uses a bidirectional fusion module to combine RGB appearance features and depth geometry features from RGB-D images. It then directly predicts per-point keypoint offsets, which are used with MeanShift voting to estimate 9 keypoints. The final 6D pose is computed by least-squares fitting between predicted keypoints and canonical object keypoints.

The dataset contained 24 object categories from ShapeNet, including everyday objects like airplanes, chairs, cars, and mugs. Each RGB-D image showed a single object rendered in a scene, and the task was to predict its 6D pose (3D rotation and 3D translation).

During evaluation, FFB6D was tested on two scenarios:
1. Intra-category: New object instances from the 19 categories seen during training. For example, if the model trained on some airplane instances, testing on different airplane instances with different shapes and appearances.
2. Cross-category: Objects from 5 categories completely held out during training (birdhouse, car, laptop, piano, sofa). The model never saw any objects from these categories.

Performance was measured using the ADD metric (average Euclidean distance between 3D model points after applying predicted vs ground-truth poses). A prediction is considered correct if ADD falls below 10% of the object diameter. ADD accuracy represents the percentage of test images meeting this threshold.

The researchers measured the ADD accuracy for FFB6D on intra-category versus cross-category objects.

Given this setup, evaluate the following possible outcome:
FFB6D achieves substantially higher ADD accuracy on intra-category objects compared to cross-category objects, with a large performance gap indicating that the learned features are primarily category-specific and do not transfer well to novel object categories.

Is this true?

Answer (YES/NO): NO